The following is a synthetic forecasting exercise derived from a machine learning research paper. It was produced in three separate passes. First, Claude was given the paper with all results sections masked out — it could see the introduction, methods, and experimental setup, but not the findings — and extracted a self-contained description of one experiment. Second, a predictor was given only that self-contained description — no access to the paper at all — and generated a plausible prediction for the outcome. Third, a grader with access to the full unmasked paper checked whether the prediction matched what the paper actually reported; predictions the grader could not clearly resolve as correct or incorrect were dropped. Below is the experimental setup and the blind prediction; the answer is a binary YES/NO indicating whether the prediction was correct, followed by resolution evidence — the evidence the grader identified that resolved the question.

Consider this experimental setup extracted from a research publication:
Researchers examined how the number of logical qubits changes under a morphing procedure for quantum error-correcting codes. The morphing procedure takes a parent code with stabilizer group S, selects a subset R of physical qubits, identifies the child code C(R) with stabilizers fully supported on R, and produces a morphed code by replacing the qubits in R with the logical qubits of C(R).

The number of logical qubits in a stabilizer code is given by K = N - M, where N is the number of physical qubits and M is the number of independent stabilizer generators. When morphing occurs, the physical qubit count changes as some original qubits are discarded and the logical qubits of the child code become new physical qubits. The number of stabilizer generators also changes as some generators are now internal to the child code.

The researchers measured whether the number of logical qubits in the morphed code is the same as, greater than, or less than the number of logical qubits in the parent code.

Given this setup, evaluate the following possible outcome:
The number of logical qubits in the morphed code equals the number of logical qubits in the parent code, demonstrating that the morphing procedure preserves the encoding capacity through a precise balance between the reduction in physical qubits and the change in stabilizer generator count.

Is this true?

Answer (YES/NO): YES